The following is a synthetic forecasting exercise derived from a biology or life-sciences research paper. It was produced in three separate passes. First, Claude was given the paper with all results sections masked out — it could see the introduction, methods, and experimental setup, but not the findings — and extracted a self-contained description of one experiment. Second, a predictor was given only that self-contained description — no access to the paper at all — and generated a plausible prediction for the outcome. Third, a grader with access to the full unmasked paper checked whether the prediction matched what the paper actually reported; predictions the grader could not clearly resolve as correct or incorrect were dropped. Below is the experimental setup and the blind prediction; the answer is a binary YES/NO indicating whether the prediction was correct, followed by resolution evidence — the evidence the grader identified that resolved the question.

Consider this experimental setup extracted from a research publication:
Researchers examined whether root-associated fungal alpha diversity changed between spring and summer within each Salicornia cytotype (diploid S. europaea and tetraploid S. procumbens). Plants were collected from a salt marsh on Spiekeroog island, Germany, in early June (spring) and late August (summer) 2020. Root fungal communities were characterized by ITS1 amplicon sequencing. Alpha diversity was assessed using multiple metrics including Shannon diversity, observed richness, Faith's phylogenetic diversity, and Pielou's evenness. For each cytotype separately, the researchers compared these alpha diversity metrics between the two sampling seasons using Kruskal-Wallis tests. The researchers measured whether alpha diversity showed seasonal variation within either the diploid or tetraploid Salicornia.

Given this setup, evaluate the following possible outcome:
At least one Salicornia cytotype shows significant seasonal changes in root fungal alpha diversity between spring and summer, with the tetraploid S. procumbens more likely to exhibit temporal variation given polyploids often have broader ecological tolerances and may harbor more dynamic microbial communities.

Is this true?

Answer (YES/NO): NO